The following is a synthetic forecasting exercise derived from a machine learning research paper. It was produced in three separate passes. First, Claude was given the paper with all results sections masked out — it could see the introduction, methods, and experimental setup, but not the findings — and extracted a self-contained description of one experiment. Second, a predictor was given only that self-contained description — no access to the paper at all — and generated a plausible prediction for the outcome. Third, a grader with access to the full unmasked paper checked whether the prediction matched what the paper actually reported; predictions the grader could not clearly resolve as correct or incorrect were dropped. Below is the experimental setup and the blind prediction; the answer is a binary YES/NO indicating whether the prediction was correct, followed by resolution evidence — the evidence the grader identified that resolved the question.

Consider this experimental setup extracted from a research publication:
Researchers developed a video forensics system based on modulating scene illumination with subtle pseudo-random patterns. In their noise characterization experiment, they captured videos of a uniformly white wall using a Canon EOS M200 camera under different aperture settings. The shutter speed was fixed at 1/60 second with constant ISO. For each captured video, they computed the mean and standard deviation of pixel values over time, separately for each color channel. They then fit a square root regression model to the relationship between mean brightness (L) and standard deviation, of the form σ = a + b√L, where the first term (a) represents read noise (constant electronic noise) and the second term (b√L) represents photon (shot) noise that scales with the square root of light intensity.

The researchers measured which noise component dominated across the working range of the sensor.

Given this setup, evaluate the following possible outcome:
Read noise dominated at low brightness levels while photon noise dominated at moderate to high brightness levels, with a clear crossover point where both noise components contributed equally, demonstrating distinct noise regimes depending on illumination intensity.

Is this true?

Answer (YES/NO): NO